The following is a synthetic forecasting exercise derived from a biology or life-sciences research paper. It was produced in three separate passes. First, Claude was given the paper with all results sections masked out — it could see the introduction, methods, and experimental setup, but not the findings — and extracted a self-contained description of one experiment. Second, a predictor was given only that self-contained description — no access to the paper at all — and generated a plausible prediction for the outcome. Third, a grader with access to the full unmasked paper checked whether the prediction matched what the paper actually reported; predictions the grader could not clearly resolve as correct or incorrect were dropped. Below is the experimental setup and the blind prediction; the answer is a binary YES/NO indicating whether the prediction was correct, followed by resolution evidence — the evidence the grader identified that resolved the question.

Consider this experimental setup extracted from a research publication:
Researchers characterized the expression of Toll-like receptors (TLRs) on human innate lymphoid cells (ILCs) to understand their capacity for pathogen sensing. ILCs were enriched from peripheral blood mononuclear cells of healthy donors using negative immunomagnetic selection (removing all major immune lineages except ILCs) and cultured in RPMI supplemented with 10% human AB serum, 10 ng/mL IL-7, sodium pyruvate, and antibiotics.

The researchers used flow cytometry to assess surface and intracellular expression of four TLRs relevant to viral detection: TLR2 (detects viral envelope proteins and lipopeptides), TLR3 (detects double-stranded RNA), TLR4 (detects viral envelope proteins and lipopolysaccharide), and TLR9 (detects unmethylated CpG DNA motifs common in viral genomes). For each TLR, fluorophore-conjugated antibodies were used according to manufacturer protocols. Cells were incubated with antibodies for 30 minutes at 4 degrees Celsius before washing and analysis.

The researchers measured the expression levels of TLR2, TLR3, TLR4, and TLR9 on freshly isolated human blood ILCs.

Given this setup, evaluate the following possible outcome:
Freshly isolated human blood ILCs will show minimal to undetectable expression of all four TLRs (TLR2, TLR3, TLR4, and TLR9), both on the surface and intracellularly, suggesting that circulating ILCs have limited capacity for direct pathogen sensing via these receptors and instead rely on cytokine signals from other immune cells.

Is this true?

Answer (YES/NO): NO